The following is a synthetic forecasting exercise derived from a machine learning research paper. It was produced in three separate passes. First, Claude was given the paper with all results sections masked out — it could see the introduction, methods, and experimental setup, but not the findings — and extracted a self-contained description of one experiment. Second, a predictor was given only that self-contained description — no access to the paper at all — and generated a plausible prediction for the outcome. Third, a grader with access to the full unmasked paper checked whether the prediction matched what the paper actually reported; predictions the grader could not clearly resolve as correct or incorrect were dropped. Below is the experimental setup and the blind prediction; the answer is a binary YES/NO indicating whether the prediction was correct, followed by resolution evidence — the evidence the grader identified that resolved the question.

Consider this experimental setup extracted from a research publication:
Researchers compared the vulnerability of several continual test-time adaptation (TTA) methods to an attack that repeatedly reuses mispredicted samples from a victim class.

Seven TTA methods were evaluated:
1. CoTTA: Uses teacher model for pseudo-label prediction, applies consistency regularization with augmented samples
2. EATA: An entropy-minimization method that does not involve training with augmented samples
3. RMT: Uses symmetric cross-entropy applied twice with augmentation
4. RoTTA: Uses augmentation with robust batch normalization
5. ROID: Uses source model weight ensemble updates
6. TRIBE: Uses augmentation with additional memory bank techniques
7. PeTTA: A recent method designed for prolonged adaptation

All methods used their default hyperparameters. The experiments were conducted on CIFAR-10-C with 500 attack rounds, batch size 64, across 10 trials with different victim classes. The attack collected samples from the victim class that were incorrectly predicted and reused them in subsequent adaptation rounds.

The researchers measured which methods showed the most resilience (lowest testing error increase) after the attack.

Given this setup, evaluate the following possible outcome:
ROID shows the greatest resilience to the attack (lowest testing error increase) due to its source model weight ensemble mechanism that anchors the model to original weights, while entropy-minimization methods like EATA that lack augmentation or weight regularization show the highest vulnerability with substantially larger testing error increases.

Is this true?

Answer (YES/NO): NO